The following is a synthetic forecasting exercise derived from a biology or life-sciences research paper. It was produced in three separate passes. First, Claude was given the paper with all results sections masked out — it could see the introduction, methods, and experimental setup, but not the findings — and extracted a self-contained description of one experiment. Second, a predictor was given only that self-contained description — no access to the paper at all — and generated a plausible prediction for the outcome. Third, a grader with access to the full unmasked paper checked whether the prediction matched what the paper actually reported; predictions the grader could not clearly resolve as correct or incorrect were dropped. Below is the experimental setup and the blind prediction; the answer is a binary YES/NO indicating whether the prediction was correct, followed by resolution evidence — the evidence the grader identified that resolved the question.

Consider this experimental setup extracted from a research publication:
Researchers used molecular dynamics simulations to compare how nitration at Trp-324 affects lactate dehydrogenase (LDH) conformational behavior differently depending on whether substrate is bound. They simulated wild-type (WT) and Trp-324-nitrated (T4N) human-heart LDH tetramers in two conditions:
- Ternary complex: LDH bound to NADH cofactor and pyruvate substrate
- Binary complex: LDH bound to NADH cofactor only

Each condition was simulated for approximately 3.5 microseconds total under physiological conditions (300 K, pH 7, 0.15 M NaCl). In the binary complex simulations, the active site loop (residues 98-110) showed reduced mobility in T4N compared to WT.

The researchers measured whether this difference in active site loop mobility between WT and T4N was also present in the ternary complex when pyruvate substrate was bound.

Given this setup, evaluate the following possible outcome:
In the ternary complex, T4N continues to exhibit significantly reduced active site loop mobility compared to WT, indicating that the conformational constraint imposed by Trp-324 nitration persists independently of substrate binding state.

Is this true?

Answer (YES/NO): NO